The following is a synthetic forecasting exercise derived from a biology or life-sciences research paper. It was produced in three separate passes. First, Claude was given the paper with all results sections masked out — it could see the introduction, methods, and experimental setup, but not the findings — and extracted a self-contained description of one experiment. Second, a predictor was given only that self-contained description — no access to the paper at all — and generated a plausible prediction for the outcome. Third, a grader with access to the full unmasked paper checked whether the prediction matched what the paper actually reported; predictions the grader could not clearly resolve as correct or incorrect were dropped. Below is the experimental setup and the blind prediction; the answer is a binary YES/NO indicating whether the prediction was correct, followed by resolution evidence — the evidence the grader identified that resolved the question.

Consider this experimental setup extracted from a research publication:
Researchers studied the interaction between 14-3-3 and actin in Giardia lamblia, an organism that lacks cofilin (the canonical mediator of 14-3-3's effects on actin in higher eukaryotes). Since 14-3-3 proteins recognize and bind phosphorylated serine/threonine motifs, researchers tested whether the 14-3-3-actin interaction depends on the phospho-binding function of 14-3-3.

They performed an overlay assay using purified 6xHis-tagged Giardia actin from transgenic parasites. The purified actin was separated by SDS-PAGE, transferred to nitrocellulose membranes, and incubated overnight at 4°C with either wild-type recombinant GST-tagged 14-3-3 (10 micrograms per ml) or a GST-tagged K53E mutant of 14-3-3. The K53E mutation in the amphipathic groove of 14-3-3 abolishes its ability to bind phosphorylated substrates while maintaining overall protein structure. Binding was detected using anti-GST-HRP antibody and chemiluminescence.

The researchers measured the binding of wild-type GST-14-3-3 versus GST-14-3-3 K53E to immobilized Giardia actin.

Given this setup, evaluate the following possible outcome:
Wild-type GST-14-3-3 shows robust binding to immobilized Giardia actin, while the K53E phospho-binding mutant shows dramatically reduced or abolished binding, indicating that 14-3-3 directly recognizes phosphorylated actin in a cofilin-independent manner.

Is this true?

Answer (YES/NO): NO